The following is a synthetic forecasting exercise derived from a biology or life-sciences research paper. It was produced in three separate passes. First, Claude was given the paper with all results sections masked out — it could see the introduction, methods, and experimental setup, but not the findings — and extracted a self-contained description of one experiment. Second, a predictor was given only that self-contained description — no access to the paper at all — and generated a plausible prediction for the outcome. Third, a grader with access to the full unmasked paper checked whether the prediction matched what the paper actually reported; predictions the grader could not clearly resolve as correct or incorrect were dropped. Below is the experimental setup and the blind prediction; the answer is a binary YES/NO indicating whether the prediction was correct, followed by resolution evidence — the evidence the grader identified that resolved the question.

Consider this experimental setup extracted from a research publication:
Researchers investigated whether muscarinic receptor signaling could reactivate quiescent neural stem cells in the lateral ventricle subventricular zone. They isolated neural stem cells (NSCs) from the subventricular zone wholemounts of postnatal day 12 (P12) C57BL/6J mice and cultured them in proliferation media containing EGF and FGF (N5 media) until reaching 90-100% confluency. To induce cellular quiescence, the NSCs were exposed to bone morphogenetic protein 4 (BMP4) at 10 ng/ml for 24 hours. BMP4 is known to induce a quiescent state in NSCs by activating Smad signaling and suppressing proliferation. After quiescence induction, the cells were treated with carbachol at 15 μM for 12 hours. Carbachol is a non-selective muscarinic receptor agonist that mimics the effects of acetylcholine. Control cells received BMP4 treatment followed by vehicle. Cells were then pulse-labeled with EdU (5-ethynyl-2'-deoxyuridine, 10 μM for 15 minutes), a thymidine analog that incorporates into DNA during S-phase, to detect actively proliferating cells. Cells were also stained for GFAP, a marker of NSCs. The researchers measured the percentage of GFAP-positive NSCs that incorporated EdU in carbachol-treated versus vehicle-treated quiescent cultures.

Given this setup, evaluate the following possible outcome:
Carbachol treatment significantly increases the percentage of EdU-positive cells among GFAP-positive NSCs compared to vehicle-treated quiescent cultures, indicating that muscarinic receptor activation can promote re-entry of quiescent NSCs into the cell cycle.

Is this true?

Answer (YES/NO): YES